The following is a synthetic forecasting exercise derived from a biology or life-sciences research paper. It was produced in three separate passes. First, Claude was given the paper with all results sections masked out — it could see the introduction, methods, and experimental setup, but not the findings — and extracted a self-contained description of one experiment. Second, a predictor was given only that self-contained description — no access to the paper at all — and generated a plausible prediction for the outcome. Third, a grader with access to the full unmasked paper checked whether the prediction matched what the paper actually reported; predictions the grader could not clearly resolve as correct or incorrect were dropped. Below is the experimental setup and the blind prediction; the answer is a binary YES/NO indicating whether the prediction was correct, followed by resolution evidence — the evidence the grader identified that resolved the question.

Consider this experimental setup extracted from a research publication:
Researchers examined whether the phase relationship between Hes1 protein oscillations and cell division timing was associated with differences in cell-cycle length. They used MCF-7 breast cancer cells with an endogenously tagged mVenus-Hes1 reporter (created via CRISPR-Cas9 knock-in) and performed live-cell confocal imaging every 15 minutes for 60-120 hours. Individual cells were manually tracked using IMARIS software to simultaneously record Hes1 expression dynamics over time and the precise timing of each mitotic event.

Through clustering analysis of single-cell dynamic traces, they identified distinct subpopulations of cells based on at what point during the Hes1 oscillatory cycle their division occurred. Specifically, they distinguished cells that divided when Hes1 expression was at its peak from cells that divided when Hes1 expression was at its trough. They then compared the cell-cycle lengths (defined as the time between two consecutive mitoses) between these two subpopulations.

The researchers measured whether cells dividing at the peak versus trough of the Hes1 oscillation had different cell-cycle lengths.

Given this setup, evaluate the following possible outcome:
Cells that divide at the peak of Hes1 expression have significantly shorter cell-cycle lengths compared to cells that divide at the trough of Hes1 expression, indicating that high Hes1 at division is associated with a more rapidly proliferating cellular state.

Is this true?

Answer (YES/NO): YES